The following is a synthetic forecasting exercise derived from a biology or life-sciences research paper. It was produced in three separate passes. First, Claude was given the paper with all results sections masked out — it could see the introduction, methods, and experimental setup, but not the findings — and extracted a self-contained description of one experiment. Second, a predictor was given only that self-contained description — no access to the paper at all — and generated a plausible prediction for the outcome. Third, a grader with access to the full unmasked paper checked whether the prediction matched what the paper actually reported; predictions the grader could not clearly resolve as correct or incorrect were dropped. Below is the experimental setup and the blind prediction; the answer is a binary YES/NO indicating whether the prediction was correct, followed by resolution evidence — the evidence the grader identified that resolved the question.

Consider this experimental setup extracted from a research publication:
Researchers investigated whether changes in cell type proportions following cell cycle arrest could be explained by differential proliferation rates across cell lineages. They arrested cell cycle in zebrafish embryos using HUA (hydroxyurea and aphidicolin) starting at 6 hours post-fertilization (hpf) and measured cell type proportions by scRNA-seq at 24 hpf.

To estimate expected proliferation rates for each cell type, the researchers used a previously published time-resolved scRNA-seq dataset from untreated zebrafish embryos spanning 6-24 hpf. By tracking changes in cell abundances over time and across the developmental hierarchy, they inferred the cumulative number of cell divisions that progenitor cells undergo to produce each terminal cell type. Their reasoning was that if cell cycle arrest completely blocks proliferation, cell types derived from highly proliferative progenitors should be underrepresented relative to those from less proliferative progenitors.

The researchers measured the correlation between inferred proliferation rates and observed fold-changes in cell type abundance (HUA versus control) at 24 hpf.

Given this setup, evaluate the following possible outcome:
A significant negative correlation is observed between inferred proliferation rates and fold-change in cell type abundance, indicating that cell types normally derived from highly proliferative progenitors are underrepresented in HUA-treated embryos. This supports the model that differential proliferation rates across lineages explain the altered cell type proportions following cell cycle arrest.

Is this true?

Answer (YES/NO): YES